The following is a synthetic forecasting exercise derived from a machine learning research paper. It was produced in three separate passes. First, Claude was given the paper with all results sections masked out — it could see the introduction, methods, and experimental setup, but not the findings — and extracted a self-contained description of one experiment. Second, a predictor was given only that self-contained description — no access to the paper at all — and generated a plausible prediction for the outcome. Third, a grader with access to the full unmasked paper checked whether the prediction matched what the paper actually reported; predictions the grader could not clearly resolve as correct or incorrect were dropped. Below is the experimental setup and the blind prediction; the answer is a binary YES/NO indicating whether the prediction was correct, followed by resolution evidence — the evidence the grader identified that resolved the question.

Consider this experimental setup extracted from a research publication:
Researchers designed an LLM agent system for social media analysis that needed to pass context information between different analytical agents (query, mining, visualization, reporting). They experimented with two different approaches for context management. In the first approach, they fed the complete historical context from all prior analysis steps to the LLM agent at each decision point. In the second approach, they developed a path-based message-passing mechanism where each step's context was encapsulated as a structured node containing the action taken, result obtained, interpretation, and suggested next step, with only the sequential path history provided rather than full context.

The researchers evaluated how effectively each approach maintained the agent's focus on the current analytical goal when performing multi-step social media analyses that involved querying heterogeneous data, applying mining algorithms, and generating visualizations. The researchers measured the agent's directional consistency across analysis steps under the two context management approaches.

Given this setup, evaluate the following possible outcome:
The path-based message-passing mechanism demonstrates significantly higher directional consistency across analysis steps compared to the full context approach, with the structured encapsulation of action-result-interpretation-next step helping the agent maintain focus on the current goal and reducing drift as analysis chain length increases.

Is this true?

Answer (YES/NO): YES